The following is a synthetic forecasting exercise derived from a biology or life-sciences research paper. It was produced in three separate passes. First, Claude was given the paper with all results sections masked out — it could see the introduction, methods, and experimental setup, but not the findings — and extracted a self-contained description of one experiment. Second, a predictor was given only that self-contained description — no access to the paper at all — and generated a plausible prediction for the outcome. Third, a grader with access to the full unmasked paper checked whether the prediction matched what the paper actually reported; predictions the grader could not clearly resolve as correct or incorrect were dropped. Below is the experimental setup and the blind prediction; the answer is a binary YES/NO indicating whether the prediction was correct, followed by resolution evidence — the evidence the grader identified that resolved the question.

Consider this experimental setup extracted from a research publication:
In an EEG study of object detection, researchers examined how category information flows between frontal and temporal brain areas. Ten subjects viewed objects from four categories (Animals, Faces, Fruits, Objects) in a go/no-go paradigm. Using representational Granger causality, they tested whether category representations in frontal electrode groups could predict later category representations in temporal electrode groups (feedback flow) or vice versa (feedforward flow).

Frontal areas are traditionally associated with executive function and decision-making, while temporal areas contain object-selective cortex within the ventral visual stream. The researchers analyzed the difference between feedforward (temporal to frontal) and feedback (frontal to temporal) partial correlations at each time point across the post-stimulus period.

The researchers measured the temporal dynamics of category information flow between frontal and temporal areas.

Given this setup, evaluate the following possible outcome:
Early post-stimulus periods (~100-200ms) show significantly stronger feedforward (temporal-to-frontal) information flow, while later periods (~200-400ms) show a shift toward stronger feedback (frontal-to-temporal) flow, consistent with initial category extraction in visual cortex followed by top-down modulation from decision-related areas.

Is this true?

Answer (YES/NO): NO